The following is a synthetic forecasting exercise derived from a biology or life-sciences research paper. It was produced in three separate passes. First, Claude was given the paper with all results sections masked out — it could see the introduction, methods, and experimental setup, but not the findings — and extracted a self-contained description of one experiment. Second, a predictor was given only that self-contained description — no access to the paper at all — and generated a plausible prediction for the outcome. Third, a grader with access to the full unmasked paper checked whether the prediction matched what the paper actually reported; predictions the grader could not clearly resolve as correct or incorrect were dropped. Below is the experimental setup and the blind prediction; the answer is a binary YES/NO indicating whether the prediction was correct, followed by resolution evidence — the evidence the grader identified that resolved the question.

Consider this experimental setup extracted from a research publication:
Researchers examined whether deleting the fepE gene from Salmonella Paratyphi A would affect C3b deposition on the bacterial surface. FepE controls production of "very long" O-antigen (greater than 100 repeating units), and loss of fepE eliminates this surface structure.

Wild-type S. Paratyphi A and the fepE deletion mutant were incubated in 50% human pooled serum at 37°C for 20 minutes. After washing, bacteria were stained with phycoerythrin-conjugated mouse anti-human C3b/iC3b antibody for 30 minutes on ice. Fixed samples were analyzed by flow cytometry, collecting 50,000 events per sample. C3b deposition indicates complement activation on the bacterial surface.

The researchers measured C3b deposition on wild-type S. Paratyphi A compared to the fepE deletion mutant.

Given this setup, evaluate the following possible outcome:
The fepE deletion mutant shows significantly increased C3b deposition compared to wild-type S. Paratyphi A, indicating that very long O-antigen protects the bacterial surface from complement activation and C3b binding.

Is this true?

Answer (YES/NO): YES